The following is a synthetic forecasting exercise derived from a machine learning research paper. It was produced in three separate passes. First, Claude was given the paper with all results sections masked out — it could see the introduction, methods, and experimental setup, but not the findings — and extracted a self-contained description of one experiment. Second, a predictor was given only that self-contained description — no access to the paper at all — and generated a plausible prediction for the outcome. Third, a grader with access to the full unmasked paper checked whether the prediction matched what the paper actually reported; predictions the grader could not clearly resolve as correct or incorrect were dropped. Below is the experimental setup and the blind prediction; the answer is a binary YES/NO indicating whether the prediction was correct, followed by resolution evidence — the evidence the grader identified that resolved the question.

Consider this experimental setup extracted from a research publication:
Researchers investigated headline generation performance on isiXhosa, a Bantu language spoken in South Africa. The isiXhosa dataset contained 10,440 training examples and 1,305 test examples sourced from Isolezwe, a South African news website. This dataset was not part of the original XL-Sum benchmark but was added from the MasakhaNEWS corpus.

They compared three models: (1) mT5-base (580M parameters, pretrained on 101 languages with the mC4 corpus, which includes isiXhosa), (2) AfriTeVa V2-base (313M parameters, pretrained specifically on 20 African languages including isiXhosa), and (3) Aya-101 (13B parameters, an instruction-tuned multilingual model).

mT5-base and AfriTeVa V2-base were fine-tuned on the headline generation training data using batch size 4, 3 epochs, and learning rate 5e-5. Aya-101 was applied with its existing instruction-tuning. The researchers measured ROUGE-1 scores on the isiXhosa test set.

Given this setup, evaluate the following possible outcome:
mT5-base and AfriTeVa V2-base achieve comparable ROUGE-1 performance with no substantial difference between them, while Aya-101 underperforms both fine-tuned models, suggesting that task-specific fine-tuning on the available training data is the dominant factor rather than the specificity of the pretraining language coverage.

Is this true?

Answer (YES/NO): NO